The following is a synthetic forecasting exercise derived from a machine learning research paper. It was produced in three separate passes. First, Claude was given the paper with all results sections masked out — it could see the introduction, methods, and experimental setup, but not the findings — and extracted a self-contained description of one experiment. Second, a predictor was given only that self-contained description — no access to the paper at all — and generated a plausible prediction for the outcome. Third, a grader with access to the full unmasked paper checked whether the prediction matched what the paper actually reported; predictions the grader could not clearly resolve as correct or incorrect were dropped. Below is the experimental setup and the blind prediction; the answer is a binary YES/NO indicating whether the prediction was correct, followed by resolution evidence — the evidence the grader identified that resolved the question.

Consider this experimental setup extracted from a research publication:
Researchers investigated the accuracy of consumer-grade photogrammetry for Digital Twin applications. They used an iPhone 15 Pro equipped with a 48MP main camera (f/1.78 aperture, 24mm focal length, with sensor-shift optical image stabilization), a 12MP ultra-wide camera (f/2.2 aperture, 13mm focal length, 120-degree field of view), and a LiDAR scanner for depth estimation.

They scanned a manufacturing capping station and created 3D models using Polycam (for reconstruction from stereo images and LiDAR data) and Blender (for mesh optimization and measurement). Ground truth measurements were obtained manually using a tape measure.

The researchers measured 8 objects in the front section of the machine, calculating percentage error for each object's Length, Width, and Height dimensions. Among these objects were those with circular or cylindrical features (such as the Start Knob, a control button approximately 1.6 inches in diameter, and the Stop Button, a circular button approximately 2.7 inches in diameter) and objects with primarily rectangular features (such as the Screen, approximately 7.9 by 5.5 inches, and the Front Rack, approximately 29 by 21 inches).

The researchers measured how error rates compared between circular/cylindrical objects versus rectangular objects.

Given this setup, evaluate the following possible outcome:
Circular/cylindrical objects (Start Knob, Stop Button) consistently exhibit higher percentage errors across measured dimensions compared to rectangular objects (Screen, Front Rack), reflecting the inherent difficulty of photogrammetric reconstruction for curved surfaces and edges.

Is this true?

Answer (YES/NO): NO